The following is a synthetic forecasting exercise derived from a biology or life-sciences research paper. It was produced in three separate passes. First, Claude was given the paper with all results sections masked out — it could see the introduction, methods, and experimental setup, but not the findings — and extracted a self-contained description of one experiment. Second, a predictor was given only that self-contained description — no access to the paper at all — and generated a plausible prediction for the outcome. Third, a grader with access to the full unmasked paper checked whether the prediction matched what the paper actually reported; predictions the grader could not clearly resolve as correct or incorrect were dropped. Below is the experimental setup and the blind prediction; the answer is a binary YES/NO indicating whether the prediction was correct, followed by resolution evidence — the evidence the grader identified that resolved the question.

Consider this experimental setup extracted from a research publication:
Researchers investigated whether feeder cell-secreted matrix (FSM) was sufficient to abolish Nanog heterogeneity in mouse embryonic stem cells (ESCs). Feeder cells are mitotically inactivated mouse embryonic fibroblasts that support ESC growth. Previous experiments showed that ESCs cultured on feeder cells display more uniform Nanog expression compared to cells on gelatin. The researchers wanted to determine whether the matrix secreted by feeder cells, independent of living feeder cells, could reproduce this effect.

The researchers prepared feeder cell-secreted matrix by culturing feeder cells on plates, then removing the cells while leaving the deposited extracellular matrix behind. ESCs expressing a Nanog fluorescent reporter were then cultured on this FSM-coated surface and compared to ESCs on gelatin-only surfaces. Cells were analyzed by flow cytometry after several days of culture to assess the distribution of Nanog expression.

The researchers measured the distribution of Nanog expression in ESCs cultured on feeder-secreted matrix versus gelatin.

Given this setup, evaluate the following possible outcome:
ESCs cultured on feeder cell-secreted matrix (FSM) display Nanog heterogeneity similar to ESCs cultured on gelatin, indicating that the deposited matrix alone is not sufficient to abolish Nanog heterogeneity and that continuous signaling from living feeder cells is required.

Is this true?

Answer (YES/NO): NO